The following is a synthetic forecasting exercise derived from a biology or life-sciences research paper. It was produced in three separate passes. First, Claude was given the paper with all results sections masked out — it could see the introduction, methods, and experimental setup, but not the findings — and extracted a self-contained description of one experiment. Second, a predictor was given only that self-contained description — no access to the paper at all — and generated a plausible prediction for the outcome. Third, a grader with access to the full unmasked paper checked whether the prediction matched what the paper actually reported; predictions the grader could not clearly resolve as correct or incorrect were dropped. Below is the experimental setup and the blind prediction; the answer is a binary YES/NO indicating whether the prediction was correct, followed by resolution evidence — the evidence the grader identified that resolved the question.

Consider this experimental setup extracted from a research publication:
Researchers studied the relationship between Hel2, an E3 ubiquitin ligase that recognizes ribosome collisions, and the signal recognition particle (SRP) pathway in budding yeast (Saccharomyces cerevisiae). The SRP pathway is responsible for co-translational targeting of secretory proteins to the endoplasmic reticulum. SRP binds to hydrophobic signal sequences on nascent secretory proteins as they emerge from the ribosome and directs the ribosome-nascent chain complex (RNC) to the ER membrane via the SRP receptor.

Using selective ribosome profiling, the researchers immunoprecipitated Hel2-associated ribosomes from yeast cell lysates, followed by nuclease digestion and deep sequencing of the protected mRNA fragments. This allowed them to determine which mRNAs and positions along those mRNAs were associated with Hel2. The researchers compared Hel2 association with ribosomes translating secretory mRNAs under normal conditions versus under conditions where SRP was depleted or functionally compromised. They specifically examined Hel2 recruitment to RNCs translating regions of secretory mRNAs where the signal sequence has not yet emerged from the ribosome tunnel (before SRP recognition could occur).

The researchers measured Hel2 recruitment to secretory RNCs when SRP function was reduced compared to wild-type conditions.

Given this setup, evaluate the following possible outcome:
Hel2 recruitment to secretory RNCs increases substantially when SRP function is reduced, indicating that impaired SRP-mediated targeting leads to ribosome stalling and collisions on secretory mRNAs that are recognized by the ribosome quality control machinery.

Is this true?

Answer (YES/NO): YES